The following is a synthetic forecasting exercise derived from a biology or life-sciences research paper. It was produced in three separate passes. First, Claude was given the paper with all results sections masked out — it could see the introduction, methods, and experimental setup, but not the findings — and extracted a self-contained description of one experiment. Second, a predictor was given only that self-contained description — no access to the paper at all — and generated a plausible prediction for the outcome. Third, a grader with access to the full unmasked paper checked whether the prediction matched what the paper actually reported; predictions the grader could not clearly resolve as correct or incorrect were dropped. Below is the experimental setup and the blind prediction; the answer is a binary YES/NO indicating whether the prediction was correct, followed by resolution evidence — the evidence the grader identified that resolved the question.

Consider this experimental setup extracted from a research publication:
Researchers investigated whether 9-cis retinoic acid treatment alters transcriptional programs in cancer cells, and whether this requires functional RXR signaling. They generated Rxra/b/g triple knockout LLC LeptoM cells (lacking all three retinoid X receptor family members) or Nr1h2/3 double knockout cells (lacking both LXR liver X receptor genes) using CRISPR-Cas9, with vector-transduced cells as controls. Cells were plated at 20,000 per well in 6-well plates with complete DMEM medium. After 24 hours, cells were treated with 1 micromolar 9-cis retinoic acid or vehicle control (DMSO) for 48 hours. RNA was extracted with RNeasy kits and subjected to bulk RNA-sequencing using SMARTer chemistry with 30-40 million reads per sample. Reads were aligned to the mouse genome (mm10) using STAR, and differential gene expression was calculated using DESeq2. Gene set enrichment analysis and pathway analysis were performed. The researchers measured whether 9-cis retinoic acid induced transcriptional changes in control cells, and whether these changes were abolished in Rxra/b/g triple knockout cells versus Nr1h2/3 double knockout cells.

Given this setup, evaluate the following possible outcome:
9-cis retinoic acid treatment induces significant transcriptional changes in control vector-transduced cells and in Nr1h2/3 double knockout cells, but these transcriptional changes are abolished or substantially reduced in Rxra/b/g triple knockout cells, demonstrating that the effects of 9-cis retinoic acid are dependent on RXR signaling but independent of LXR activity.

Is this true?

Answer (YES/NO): YES